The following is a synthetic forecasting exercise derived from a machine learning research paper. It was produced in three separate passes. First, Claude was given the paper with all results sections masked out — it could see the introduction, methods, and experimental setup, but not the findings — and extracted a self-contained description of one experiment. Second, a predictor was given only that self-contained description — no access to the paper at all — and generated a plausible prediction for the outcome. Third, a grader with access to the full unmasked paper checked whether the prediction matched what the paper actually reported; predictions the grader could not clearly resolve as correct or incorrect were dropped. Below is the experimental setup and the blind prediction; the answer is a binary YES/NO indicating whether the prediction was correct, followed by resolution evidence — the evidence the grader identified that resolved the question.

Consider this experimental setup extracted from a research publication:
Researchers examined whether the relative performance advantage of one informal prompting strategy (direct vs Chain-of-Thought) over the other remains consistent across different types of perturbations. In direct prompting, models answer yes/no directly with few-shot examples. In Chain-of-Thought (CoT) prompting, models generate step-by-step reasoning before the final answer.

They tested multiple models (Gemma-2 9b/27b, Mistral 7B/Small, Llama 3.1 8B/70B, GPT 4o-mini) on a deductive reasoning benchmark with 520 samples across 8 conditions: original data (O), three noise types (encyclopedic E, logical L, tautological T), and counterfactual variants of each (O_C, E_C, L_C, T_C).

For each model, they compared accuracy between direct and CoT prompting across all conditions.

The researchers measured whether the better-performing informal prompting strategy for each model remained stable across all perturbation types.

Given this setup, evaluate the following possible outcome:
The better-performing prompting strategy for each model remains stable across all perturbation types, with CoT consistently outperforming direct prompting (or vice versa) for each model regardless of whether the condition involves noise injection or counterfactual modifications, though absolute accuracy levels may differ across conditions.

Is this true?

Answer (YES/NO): NO